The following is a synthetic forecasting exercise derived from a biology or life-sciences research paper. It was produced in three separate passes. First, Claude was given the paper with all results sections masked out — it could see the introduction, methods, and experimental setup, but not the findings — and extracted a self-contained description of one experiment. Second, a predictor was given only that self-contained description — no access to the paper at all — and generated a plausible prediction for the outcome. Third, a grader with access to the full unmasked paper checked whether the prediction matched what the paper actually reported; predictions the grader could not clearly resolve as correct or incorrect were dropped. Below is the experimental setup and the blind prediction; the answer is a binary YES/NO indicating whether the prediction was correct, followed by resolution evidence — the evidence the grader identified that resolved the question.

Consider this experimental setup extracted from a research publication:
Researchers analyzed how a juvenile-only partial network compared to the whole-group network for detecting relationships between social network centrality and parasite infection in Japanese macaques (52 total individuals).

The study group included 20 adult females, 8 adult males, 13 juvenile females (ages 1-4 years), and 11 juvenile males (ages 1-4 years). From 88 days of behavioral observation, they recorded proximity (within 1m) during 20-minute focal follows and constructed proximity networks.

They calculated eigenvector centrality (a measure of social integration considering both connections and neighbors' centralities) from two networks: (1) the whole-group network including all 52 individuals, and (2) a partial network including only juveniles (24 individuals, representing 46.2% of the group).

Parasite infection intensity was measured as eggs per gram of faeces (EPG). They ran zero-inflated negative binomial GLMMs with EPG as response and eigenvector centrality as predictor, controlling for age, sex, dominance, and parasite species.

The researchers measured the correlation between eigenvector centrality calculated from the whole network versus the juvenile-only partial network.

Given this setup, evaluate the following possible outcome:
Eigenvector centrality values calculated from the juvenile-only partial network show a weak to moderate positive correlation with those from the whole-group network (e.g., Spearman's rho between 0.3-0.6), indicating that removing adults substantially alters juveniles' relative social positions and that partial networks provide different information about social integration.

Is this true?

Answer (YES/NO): YES